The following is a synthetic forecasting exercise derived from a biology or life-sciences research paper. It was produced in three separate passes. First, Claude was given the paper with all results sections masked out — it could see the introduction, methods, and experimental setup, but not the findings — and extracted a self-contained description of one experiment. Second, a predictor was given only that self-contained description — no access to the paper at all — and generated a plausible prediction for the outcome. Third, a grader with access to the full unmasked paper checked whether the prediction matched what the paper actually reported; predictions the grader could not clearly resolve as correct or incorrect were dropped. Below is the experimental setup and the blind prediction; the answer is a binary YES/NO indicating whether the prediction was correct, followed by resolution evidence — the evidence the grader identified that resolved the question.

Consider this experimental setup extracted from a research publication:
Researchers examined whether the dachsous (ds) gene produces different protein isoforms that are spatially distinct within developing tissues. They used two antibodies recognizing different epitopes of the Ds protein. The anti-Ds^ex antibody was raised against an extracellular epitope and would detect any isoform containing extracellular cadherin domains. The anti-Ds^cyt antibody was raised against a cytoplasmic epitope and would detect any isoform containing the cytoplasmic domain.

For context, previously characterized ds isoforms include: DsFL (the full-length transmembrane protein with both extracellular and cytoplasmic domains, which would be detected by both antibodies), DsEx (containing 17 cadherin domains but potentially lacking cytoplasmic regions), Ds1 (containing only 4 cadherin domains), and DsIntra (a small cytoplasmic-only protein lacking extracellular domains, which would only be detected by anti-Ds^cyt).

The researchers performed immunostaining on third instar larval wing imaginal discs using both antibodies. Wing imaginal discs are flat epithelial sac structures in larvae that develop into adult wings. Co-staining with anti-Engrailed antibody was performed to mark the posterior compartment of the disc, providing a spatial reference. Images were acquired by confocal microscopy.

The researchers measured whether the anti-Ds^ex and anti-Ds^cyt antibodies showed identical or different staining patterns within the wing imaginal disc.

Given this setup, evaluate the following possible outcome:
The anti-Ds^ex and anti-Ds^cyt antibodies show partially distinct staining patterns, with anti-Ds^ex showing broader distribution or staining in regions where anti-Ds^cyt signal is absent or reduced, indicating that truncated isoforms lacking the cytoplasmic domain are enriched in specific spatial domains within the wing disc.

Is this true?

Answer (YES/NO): NO